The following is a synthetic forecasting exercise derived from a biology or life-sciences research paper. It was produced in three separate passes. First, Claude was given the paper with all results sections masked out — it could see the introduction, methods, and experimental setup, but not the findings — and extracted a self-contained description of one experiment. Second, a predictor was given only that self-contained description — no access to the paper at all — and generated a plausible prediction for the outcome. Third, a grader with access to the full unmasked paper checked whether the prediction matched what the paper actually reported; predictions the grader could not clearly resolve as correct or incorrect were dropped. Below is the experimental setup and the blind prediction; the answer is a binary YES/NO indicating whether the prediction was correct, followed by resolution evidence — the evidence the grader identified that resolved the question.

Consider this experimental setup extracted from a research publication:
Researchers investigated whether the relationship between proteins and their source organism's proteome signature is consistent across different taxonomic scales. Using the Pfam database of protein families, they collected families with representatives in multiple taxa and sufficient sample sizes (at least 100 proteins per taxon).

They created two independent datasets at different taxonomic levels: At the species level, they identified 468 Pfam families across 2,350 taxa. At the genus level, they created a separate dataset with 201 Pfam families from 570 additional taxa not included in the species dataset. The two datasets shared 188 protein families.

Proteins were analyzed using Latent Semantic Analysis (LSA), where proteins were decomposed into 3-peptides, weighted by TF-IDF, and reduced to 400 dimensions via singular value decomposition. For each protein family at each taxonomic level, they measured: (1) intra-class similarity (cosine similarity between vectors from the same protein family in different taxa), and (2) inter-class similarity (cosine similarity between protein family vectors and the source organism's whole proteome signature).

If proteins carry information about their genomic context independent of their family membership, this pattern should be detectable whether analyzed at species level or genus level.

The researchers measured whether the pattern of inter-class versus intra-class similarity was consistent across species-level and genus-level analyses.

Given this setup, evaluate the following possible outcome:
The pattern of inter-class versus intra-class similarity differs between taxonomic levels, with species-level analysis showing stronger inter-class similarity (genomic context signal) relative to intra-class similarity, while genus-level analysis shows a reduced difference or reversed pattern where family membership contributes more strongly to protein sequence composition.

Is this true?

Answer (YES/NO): NO